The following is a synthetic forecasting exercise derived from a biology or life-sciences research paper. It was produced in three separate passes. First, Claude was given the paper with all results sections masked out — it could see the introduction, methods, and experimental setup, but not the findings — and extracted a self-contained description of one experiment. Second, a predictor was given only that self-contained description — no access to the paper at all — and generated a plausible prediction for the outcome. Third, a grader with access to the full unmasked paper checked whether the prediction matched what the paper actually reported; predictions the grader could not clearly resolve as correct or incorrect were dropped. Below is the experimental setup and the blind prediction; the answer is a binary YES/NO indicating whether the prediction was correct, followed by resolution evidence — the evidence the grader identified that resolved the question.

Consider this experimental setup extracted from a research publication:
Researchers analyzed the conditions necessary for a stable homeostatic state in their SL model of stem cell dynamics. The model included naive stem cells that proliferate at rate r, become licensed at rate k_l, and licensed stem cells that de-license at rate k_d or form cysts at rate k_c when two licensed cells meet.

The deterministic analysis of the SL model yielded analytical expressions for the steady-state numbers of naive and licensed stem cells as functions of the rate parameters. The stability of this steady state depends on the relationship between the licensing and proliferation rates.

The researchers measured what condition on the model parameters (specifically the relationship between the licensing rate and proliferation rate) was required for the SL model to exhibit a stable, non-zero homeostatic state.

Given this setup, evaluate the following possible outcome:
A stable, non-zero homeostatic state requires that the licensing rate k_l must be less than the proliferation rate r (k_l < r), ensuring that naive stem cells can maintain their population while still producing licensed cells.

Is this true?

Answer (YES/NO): NO